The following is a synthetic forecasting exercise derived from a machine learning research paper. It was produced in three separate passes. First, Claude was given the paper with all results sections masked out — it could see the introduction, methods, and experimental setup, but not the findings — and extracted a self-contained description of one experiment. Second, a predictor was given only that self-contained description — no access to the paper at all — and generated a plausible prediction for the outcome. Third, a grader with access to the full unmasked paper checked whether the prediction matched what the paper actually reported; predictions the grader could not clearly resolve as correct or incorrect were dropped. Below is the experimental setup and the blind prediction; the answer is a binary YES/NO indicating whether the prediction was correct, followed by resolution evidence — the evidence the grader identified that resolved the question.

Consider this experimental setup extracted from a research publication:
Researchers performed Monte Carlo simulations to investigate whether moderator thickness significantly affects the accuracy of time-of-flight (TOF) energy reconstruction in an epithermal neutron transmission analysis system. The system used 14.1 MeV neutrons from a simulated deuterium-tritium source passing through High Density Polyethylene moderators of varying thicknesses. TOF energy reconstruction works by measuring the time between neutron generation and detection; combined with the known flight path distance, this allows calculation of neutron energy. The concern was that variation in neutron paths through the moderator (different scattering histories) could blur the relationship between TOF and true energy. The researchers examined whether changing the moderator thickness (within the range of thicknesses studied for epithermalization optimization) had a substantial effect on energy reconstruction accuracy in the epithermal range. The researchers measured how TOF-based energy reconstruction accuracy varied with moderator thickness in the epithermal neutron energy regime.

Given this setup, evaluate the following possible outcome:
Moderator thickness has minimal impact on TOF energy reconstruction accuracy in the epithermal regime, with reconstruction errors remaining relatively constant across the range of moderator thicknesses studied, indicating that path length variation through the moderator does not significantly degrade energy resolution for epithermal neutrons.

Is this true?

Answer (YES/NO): YES